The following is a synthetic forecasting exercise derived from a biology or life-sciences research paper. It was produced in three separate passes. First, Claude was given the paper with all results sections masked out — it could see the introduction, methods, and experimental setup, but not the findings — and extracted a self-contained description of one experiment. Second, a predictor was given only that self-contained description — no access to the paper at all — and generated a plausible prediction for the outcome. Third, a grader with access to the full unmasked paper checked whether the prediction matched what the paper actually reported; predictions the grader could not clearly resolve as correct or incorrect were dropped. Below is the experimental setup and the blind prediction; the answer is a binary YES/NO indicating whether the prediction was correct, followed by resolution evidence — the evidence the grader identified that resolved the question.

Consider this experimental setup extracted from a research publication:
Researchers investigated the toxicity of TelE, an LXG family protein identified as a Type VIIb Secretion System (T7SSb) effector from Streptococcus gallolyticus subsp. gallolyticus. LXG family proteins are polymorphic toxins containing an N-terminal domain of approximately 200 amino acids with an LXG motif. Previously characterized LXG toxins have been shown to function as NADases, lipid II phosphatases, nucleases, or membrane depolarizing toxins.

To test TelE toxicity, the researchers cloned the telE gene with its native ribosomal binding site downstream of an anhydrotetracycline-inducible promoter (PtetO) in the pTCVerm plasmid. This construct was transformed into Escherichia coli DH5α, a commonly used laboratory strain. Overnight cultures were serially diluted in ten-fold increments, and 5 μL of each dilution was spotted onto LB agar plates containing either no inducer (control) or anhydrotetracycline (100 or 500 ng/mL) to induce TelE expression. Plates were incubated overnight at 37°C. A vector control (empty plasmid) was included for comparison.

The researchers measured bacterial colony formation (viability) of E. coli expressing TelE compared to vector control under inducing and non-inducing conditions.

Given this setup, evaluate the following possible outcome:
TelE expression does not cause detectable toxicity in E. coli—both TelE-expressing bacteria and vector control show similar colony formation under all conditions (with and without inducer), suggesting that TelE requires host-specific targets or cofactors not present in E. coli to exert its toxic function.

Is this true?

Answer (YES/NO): NO